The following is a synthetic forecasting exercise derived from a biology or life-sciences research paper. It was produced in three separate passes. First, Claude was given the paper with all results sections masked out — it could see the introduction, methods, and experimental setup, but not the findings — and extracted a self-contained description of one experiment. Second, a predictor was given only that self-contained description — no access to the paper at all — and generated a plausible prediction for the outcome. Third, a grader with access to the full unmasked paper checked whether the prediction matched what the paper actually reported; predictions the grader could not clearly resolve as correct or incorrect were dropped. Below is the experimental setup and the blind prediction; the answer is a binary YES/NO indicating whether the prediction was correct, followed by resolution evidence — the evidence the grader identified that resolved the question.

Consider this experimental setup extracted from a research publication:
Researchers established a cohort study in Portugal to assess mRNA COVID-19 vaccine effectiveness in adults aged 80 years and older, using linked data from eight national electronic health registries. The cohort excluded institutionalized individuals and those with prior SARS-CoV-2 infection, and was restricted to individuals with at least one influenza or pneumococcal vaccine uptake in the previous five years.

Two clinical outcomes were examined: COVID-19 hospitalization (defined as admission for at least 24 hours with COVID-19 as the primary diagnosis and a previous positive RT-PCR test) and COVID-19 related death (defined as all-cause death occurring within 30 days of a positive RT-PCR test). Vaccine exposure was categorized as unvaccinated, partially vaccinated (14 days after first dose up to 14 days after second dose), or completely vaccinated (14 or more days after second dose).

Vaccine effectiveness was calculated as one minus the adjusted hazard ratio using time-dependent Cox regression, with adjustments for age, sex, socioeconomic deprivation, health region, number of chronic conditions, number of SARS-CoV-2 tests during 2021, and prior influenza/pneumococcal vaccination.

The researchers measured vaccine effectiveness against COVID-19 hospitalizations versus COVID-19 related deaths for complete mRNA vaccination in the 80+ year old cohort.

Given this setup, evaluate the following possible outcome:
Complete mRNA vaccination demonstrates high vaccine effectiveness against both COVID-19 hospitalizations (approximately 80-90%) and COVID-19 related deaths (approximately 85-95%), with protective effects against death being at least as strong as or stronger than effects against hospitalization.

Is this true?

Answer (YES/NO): NO